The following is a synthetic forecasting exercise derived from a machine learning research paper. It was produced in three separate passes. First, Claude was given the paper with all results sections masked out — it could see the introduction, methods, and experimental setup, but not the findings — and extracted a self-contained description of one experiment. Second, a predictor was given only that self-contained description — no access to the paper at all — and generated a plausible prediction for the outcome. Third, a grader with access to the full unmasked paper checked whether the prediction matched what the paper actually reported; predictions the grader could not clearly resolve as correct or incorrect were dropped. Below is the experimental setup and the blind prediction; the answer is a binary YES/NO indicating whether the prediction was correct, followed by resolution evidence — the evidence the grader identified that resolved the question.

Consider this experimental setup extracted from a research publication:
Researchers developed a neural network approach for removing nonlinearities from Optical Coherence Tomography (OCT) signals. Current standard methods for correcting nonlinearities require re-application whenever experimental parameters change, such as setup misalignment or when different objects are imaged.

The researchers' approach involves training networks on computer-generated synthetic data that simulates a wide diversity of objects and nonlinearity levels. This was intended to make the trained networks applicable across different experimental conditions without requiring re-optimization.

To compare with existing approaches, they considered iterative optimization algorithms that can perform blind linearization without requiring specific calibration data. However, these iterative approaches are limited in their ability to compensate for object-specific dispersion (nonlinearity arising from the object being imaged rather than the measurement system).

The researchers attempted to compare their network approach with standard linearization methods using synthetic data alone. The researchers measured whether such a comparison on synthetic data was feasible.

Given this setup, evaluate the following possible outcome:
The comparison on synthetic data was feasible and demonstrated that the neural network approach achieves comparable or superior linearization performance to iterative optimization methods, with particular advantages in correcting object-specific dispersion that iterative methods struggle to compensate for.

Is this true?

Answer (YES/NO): NO